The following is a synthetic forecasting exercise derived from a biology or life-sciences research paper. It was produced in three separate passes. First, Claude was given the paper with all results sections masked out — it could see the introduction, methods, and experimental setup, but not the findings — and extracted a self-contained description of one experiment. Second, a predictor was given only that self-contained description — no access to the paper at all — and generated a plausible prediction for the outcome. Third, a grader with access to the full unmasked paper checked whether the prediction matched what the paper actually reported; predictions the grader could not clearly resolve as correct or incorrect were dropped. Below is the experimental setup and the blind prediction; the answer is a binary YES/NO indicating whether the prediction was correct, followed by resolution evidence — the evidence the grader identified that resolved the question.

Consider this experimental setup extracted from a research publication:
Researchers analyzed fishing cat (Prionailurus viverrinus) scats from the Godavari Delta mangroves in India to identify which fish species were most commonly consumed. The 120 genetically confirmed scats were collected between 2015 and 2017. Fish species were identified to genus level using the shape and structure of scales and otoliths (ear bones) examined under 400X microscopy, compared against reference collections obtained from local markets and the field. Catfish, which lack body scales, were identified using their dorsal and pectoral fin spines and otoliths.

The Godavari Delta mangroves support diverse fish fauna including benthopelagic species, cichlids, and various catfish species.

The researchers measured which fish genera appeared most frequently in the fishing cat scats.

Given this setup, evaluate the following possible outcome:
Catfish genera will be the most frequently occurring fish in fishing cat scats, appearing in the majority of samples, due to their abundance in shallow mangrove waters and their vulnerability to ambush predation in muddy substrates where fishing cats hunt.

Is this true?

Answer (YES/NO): NO